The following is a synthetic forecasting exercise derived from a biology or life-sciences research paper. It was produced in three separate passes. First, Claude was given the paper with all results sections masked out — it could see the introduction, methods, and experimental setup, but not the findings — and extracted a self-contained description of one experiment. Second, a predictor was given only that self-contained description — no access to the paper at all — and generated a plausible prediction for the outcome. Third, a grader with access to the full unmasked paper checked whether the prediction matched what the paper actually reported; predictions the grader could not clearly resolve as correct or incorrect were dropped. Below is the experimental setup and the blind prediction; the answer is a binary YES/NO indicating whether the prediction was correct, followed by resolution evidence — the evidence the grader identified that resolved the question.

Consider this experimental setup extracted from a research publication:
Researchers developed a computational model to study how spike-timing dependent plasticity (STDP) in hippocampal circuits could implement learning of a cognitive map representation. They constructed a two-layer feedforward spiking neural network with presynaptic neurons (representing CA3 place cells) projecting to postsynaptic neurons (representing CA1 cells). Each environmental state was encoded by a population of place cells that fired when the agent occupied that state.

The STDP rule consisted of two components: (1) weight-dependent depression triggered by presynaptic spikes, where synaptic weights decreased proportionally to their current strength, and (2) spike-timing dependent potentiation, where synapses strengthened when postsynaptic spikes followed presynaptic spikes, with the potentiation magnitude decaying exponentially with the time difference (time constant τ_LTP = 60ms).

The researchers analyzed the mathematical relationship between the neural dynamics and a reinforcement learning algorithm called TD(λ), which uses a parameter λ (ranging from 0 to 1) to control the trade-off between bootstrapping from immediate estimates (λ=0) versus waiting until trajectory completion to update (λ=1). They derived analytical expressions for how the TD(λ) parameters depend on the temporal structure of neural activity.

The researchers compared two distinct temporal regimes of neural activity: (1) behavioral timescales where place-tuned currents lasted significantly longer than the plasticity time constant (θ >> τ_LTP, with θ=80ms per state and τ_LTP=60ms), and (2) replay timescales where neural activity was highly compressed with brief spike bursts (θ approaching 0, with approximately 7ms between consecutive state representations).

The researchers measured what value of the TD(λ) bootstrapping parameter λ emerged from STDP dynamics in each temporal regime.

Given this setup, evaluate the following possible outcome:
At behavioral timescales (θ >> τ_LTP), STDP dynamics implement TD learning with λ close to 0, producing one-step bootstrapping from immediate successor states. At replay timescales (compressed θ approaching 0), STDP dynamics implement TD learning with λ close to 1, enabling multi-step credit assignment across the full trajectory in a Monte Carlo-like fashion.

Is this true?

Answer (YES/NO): YES